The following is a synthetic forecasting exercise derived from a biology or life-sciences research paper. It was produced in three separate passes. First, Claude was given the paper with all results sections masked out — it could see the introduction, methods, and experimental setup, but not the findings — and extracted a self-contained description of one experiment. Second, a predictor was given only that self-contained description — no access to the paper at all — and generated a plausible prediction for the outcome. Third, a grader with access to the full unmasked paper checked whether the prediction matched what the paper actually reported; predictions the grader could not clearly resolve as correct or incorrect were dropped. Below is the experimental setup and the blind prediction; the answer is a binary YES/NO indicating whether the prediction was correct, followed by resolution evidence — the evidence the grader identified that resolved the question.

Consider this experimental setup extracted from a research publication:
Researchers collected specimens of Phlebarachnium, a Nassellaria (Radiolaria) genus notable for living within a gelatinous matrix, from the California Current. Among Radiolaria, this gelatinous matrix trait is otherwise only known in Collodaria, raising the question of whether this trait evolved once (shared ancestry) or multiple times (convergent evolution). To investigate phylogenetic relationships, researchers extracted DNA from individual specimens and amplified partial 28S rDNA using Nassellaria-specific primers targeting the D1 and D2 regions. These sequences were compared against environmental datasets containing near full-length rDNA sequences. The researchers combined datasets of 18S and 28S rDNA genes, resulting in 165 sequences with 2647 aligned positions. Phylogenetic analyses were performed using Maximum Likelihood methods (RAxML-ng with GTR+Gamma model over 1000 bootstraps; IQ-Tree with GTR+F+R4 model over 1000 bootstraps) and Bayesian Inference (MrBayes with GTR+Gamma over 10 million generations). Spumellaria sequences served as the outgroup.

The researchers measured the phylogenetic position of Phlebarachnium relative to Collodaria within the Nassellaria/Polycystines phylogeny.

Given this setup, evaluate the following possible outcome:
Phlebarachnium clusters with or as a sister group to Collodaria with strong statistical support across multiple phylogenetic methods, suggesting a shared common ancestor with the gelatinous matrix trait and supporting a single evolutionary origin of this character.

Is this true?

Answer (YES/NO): NO